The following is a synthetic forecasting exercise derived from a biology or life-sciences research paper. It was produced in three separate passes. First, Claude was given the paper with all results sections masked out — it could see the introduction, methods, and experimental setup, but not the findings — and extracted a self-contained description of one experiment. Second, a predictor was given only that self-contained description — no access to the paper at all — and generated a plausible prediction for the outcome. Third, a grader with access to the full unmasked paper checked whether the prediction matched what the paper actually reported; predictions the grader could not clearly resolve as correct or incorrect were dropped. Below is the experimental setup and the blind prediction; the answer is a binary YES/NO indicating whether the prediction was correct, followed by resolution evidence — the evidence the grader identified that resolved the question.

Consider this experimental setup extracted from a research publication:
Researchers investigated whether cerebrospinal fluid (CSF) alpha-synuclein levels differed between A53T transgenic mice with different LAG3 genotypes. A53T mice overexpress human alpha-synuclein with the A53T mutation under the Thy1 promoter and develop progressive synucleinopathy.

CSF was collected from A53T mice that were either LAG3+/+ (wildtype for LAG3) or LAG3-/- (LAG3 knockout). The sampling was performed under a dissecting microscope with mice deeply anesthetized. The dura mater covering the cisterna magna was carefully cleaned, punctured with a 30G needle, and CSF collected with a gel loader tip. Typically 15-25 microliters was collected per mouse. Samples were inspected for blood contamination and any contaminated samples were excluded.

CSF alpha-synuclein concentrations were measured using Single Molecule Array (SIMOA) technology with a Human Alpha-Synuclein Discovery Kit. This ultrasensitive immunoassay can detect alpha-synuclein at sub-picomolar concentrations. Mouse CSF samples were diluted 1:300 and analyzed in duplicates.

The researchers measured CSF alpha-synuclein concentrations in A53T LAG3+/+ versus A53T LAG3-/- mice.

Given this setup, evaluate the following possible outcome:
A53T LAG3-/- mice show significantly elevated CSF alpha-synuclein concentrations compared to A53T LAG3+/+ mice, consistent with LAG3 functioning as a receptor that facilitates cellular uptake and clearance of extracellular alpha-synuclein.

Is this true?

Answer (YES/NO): NO